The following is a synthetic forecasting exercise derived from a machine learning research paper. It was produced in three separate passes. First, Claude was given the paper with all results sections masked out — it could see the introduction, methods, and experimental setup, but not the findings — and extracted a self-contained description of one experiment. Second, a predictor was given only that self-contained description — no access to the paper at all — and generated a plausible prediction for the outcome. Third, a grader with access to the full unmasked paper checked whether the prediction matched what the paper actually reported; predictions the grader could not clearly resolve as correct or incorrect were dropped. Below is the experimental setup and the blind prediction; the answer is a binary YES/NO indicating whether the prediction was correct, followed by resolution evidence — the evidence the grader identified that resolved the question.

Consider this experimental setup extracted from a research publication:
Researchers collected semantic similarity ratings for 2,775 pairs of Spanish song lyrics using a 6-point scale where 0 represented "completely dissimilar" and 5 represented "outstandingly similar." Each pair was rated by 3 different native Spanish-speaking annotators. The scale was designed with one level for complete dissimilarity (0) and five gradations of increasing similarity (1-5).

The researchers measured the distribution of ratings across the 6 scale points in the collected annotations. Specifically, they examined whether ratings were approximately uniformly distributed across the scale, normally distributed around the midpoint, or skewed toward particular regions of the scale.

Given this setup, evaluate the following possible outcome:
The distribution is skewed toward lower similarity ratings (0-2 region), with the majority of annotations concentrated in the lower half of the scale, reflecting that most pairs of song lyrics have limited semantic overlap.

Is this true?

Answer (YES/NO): YES